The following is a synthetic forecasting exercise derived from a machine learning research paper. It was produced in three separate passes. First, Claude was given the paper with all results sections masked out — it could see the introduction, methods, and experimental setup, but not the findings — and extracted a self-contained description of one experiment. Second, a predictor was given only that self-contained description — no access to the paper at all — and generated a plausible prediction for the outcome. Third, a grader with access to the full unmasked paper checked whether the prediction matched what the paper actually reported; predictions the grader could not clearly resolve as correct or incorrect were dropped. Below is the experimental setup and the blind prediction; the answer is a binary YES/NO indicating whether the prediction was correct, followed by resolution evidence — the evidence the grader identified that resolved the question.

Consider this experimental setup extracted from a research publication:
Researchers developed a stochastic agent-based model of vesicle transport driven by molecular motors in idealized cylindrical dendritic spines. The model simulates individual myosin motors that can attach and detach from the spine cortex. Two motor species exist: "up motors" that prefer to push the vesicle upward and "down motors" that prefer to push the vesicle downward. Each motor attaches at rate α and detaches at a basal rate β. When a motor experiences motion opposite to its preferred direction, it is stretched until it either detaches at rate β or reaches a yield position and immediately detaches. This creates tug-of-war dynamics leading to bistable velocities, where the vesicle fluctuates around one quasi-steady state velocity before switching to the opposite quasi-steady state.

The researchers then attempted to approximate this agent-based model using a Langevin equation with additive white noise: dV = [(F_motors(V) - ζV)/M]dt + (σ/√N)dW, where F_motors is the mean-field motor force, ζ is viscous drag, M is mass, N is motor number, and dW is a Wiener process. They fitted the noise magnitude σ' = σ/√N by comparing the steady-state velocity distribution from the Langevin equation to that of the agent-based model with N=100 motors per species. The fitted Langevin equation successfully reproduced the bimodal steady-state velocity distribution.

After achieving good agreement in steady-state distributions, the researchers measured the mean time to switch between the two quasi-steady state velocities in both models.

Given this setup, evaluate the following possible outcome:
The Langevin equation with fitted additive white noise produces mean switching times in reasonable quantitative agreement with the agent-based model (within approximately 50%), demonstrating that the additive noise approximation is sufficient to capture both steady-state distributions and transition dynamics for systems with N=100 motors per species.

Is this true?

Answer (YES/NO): NO